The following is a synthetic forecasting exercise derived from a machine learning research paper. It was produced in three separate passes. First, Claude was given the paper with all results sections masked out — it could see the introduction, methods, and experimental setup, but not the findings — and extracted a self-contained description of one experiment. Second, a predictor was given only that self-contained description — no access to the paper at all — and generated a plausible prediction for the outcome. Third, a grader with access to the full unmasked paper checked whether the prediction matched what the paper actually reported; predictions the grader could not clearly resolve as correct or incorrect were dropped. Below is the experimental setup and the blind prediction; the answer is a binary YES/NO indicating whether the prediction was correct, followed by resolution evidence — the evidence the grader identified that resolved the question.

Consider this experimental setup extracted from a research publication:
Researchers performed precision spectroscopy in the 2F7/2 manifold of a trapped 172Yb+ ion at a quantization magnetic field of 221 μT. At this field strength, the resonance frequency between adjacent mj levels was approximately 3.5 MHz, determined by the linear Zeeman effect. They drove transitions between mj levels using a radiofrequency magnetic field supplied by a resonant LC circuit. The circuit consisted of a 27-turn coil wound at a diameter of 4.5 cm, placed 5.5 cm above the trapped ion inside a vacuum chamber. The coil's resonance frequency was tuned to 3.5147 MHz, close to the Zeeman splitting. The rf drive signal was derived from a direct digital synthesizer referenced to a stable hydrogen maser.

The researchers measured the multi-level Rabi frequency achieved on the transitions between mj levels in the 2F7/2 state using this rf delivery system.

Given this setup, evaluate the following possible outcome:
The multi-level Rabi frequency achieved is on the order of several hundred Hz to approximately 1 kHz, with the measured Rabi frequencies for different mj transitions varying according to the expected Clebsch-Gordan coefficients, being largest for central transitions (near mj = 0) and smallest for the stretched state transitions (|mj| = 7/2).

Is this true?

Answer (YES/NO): NO